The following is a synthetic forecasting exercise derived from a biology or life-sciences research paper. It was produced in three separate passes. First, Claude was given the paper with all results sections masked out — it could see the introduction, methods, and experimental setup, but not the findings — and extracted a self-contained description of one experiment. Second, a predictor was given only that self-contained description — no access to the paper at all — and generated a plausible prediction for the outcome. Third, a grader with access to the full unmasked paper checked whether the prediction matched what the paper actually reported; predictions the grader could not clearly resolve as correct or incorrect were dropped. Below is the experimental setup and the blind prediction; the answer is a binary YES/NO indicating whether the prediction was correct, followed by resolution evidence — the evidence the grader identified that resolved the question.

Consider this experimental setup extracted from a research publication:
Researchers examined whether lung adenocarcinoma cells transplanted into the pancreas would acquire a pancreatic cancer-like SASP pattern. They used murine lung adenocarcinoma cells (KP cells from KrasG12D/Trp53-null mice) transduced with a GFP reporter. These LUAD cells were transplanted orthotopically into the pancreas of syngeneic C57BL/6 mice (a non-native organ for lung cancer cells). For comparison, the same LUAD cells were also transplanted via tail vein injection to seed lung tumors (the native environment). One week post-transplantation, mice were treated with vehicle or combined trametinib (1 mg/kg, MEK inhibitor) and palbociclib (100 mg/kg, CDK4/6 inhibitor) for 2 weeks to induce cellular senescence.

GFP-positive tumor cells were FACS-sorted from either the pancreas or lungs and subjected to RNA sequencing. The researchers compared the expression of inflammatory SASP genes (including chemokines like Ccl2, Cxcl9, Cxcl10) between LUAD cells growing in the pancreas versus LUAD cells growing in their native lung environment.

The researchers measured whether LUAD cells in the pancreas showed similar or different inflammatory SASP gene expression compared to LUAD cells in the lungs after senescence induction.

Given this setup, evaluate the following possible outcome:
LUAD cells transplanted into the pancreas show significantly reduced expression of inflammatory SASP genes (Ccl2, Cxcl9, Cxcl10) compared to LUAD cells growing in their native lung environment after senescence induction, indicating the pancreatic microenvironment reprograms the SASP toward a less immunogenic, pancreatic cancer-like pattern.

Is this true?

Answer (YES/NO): YES